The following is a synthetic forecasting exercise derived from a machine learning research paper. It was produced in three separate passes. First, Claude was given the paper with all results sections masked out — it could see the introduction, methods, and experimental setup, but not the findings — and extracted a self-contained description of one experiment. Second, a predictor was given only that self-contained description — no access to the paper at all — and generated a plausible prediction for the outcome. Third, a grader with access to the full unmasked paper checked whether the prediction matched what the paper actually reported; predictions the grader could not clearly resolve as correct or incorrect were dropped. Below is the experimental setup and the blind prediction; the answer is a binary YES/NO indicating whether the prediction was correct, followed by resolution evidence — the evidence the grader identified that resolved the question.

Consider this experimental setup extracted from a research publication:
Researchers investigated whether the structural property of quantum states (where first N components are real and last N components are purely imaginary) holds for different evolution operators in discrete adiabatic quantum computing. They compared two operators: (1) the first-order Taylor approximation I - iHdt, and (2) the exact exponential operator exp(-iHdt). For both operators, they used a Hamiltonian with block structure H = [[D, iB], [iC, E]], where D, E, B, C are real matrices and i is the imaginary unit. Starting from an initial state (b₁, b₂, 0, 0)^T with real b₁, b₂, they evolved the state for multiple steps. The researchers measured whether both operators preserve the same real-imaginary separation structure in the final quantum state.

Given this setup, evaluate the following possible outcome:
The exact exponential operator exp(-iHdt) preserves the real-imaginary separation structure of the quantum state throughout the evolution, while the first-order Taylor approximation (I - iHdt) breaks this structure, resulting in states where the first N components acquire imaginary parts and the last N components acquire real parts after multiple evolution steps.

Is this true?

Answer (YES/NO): NO